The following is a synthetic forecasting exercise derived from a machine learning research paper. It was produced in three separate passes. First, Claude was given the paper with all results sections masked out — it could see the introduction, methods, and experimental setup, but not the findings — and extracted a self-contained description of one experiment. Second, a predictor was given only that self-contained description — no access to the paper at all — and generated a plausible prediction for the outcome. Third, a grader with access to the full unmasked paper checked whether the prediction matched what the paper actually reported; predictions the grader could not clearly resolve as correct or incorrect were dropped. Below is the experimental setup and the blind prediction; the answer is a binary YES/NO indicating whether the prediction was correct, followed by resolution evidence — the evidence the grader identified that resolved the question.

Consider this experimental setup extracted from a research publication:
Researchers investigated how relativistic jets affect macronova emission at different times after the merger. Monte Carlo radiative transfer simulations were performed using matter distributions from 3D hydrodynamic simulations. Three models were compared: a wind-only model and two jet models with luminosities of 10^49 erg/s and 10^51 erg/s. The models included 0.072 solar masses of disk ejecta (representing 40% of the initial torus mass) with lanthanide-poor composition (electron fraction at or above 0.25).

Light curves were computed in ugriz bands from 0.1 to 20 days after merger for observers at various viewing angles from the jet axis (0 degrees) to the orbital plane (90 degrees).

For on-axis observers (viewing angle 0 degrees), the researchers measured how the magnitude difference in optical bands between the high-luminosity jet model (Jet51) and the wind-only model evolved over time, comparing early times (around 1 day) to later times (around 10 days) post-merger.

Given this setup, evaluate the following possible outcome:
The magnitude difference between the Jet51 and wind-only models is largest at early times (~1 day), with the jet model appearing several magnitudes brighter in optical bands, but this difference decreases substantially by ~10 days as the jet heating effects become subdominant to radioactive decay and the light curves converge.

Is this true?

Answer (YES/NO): NO